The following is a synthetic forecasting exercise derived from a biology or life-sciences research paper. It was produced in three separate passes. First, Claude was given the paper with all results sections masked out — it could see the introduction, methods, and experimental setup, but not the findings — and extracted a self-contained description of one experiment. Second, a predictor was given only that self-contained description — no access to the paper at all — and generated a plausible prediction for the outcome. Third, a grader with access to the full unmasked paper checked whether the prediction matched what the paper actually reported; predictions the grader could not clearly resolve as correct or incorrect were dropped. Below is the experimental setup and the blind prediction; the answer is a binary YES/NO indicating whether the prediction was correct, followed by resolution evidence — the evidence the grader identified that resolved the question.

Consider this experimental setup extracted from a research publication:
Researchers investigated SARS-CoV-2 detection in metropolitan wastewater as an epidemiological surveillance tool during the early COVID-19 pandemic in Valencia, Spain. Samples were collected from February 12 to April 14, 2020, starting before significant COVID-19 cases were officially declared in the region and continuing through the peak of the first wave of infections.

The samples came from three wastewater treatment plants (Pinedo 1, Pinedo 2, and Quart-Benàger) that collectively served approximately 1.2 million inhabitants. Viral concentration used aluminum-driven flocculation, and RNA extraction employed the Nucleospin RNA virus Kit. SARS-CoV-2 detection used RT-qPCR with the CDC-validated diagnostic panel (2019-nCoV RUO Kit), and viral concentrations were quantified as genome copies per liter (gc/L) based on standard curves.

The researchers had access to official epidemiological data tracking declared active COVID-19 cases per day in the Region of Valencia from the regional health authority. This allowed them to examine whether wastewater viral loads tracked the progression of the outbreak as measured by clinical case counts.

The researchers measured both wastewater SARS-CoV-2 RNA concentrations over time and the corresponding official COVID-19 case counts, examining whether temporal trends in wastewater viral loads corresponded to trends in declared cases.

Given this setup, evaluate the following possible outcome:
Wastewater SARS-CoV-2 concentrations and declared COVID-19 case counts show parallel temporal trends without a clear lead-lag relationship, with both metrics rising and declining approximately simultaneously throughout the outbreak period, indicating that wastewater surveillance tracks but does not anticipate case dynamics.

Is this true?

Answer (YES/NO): NO